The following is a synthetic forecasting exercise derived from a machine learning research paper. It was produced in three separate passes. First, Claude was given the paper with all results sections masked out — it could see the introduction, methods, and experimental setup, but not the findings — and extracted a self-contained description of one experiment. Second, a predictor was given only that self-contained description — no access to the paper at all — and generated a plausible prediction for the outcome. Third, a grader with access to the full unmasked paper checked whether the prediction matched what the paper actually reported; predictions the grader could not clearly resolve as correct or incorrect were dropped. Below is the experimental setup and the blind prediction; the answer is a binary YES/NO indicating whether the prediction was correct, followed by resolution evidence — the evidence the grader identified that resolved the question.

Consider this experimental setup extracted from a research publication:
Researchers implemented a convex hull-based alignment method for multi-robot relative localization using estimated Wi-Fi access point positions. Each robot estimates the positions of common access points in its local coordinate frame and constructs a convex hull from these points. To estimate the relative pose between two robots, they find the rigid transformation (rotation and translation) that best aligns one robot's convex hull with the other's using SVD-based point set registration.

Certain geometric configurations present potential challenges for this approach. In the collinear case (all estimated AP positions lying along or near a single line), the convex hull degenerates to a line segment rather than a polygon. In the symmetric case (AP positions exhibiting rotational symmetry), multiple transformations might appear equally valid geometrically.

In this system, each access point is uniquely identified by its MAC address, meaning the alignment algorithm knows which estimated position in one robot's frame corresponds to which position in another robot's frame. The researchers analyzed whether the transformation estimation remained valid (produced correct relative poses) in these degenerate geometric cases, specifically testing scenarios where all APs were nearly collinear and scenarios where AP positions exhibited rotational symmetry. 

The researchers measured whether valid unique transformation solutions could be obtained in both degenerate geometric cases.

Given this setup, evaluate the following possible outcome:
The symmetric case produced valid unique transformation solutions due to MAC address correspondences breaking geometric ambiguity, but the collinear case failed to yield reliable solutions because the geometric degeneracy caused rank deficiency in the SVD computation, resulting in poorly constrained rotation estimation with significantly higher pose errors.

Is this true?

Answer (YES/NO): NO